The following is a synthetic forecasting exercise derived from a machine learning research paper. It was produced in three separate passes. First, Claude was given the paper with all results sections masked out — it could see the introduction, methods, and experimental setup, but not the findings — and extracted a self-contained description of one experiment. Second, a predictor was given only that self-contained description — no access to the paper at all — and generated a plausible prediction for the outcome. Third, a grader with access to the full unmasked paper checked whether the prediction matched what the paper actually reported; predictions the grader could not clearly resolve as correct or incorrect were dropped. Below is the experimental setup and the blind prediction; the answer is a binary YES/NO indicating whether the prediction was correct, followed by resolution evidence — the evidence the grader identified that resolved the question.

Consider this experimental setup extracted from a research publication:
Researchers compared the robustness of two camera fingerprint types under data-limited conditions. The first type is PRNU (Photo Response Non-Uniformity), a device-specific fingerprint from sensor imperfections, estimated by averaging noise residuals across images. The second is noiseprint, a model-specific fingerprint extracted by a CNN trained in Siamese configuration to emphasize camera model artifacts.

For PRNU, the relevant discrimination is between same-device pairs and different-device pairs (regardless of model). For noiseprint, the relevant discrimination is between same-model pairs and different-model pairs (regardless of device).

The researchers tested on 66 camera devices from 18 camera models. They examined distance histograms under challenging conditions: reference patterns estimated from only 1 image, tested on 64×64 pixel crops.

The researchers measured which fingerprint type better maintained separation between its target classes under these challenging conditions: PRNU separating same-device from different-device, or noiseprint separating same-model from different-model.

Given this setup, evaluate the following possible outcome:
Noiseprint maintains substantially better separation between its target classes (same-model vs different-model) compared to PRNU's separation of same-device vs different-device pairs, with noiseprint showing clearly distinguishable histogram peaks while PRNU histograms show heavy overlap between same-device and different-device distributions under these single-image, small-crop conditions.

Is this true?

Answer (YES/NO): YES